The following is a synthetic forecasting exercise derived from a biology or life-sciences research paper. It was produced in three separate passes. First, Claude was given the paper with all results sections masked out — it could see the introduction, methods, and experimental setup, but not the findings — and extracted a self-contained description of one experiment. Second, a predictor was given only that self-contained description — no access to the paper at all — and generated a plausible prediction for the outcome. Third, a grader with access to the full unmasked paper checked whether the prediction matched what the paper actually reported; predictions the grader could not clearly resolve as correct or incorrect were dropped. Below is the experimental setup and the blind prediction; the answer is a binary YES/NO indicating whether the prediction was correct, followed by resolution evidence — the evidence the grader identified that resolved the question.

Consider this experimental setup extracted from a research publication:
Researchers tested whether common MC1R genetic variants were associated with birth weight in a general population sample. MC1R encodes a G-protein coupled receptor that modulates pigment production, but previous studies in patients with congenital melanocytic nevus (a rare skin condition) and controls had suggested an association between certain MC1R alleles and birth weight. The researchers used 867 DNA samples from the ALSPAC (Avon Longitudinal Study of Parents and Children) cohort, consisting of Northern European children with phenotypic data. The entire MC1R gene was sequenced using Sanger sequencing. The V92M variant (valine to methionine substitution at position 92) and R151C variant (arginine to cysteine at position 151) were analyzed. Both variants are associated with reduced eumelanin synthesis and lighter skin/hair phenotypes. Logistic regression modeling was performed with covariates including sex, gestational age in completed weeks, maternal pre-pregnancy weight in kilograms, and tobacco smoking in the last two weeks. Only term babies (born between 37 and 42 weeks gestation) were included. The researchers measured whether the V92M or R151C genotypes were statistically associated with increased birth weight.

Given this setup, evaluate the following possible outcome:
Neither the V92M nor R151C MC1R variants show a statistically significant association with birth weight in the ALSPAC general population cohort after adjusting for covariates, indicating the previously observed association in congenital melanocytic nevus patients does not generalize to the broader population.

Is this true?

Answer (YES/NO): NO